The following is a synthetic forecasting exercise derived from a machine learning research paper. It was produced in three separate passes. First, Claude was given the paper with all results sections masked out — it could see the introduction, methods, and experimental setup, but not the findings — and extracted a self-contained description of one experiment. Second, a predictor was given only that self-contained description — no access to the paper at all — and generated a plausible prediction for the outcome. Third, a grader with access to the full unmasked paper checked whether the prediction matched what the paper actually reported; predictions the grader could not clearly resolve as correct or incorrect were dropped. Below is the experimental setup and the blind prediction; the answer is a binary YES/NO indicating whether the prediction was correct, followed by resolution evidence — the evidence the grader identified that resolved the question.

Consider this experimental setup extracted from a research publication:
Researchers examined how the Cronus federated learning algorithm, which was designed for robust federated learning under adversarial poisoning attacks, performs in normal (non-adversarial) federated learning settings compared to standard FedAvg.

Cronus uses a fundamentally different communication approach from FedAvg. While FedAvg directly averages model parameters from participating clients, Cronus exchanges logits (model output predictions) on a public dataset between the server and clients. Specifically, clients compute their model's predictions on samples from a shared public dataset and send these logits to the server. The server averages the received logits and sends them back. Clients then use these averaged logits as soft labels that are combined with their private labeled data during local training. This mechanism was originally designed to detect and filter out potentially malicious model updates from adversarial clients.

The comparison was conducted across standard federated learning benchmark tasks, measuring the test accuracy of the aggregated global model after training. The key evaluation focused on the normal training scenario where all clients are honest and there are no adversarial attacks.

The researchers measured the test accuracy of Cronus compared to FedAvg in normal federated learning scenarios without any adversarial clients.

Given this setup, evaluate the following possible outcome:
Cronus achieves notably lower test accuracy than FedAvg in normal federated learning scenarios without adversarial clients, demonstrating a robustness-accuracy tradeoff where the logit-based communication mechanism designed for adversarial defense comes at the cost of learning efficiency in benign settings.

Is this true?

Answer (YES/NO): YES